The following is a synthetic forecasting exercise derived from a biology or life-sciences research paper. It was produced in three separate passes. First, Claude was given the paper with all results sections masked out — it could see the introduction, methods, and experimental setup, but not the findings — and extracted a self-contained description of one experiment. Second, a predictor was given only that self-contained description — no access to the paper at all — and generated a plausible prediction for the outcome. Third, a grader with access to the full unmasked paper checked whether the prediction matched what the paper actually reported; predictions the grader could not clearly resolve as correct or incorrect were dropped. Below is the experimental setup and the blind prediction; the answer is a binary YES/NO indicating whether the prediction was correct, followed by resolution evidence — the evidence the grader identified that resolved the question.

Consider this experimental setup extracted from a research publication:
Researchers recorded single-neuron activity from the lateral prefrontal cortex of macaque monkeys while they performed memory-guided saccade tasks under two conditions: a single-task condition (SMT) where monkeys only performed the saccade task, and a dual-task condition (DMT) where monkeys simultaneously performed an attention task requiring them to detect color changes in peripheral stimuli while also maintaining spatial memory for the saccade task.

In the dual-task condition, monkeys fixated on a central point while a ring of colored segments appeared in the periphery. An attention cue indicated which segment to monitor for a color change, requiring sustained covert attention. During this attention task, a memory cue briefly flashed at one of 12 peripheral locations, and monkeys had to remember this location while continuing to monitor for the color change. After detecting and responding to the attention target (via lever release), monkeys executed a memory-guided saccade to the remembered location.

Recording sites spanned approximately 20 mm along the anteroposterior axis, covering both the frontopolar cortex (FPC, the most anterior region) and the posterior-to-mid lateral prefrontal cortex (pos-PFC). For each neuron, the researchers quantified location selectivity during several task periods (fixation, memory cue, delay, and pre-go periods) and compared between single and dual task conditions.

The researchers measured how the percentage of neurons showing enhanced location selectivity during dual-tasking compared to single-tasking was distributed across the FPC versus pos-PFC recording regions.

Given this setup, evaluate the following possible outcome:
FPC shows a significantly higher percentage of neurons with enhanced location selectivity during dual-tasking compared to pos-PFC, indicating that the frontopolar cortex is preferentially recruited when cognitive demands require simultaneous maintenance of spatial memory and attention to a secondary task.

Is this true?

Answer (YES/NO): NO